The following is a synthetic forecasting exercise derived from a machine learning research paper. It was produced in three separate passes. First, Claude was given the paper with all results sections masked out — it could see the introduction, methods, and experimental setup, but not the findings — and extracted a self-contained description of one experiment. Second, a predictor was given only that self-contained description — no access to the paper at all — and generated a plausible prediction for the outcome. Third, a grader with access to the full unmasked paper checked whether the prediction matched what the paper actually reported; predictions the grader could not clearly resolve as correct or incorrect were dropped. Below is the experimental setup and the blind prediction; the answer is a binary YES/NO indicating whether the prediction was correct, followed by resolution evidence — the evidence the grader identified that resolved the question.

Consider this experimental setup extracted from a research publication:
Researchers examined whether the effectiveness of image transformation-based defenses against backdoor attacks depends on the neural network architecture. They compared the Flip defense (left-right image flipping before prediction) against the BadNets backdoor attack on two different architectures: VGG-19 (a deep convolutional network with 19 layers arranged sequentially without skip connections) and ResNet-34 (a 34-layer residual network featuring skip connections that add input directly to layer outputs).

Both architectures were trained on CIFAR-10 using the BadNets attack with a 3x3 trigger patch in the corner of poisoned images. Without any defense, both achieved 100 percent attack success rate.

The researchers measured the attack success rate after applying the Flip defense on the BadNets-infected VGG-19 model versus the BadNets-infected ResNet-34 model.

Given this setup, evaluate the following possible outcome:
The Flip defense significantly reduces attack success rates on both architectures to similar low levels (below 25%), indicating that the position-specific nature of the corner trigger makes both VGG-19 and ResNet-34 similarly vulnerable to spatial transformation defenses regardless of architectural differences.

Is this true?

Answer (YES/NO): YES